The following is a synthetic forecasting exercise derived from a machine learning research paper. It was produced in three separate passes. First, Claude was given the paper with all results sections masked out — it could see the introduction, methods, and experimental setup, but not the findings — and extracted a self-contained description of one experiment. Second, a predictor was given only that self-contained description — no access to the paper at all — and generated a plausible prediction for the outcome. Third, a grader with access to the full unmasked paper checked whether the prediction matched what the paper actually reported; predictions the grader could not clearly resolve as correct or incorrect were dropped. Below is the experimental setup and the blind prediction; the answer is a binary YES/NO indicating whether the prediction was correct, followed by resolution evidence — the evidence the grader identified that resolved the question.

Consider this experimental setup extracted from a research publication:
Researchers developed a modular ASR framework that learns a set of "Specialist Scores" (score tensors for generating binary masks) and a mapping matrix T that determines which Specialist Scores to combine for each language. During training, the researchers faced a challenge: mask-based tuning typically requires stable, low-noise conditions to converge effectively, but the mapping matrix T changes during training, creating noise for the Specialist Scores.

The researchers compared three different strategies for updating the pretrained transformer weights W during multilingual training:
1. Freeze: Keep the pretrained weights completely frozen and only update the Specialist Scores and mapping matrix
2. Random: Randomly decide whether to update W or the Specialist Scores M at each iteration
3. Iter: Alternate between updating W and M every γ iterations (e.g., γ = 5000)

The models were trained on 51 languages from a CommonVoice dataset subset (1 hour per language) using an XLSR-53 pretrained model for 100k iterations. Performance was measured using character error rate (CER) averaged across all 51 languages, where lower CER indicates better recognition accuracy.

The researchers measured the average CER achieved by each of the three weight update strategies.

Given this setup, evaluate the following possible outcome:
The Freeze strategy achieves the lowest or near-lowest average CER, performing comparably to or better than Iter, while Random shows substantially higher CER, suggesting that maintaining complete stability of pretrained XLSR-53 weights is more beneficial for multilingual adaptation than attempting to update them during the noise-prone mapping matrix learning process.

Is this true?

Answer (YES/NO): NO